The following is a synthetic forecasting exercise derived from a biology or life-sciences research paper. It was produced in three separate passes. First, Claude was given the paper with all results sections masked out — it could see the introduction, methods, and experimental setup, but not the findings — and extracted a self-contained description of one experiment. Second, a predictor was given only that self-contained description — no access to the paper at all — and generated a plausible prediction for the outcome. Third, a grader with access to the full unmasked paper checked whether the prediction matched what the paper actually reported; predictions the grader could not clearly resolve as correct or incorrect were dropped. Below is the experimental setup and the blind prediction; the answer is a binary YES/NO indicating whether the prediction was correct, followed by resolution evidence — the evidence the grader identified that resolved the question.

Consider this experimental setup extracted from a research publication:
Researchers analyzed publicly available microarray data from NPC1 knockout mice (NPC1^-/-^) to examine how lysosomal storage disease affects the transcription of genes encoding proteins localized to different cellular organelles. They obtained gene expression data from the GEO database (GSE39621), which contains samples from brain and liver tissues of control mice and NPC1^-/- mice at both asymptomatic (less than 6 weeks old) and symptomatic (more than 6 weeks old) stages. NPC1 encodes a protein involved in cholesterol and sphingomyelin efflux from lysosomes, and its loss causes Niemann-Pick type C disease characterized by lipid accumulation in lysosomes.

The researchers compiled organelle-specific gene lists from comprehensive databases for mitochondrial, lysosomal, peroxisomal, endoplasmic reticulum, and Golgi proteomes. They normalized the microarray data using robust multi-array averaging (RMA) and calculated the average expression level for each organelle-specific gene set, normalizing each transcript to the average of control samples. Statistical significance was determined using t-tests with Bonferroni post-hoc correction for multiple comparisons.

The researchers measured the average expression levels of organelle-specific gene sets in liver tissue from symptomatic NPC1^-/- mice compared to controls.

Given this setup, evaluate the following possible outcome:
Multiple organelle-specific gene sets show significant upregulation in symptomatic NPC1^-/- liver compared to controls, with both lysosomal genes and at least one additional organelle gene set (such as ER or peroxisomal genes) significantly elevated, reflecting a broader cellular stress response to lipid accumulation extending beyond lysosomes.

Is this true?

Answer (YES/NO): NO